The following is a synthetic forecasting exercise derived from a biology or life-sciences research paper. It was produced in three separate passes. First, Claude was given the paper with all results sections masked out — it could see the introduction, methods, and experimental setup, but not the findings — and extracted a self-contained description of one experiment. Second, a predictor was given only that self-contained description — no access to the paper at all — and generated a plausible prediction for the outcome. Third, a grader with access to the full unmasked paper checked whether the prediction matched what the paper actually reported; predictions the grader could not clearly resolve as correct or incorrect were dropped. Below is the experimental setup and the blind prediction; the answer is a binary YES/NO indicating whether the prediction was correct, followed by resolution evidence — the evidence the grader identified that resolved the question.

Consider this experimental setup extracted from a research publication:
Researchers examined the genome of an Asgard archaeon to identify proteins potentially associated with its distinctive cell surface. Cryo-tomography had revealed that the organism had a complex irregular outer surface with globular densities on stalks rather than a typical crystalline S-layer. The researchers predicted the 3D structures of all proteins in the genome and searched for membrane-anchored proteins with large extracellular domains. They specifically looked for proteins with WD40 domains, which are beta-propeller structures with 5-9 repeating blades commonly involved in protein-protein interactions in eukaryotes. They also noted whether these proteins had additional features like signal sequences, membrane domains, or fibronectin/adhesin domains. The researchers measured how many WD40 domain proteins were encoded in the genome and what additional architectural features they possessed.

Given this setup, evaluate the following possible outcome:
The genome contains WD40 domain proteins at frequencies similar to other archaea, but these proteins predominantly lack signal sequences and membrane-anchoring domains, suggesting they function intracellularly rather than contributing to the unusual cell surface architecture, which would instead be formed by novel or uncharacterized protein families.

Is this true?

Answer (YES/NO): NO